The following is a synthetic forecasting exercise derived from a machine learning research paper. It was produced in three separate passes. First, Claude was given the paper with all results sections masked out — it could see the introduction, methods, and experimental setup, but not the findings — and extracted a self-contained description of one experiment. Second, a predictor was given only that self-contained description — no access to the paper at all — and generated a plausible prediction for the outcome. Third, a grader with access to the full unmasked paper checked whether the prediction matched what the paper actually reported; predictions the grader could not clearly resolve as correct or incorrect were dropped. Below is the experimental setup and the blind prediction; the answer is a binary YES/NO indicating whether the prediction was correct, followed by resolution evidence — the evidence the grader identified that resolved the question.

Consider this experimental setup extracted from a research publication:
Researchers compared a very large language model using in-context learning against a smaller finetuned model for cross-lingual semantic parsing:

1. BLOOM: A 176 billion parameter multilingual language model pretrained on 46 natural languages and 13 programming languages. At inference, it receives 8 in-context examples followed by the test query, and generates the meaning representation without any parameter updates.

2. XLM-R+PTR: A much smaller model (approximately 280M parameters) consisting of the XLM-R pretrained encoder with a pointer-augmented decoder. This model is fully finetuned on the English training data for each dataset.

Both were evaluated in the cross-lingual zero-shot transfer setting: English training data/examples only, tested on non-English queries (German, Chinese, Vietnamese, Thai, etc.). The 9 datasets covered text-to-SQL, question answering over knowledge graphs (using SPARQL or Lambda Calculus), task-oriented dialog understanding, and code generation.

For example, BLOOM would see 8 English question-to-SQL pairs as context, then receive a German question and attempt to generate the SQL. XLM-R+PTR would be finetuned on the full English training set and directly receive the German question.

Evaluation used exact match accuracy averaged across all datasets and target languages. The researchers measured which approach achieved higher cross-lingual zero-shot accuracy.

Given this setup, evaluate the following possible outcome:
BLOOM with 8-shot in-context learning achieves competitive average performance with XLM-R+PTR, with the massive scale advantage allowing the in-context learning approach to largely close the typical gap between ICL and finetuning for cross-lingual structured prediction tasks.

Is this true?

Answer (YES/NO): NO